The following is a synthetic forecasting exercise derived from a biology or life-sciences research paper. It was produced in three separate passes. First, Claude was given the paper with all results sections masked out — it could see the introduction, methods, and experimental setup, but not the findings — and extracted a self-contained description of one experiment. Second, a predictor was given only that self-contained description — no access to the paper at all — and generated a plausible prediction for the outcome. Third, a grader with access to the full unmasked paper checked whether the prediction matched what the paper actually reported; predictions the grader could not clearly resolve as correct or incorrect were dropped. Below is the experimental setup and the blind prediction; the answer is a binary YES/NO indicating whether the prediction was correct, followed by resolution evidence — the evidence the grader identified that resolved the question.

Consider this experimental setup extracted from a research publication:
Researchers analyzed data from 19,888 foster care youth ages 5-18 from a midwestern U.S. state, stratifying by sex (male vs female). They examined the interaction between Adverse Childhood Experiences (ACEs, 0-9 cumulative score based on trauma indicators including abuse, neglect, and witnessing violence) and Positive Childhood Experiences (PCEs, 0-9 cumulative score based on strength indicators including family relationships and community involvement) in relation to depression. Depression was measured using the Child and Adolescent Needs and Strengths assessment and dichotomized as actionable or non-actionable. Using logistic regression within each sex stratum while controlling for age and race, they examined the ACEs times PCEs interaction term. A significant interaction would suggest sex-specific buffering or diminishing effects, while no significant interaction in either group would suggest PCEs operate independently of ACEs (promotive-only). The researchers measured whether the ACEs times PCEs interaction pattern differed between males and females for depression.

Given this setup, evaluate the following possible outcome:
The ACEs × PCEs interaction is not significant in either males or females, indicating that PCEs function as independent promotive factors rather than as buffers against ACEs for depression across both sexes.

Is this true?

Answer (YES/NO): YES